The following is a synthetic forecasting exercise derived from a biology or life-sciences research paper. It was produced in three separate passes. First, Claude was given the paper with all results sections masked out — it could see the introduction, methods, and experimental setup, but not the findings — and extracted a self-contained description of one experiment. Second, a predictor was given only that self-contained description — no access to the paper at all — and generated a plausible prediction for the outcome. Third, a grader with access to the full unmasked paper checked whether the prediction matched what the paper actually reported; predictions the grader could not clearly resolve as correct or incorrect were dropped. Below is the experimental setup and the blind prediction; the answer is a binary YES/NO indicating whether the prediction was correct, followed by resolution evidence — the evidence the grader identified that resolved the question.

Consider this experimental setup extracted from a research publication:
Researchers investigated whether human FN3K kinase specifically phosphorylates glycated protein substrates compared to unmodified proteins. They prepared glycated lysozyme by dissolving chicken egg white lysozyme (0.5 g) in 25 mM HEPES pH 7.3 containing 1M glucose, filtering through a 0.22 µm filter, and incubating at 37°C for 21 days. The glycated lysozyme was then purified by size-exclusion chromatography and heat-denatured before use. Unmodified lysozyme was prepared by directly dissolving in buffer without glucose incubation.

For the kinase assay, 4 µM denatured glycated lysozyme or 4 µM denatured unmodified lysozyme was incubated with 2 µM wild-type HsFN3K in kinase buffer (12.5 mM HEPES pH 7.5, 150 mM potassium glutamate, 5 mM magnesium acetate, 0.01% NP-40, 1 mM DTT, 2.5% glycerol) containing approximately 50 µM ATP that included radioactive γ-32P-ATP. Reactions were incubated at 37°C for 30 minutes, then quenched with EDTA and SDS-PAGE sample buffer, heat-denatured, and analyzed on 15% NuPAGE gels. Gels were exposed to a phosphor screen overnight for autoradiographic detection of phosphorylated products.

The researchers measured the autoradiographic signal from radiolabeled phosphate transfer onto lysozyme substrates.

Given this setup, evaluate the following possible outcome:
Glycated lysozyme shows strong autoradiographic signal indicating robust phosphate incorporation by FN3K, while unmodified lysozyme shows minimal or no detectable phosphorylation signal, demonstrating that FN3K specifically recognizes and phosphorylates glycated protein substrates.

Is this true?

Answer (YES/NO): YES